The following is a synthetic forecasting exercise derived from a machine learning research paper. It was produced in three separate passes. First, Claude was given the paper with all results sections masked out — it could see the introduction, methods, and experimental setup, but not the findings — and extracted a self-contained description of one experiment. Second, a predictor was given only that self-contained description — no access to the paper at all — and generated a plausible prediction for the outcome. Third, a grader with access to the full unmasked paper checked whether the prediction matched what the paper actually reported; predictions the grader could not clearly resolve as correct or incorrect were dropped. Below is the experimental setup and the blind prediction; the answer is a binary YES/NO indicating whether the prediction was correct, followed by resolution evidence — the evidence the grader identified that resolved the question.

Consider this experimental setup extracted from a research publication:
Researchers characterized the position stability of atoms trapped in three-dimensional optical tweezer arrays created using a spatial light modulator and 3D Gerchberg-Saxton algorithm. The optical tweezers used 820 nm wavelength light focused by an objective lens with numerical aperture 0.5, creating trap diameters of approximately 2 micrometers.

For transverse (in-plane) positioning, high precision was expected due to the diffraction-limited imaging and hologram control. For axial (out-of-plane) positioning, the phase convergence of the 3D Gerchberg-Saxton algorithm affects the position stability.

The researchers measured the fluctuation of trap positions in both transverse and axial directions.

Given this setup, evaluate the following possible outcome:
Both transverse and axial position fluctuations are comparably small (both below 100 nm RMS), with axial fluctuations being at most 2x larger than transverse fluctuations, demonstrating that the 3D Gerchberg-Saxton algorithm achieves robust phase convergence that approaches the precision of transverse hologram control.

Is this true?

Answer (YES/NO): NO